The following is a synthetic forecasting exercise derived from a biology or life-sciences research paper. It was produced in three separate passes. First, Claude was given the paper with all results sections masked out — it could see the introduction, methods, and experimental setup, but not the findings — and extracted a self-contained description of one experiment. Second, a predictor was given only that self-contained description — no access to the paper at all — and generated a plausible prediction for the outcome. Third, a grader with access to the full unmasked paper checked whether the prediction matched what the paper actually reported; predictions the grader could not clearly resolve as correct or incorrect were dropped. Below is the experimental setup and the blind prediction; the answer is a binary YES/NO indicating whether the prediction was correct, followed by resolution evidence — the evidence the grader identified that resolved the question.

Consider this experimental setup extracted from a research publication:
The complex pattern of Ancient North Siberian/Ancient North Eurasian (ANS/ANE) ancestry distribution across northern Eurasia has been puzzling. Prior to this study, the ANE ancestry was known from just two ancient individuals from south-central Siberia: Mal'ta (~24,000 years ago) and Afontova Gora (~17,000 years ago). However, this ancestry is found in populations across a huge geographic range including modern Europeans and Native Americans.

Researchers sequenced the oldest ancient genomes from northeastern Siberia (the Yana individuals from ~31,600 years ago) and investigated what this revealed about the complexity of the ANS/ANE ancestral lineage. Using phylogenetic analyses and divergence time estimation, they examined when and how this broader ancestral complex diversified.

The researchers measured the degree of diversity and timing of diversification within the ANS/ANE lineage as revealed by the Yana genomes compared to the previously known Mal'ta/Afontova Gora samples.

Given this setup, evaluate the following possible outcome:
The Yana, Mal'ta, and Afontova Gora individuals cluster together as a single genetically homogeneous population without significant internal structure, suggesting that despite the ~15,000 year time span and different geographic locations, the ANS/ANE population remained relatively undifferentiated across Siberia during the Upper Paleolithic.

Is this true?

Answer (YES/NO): NO